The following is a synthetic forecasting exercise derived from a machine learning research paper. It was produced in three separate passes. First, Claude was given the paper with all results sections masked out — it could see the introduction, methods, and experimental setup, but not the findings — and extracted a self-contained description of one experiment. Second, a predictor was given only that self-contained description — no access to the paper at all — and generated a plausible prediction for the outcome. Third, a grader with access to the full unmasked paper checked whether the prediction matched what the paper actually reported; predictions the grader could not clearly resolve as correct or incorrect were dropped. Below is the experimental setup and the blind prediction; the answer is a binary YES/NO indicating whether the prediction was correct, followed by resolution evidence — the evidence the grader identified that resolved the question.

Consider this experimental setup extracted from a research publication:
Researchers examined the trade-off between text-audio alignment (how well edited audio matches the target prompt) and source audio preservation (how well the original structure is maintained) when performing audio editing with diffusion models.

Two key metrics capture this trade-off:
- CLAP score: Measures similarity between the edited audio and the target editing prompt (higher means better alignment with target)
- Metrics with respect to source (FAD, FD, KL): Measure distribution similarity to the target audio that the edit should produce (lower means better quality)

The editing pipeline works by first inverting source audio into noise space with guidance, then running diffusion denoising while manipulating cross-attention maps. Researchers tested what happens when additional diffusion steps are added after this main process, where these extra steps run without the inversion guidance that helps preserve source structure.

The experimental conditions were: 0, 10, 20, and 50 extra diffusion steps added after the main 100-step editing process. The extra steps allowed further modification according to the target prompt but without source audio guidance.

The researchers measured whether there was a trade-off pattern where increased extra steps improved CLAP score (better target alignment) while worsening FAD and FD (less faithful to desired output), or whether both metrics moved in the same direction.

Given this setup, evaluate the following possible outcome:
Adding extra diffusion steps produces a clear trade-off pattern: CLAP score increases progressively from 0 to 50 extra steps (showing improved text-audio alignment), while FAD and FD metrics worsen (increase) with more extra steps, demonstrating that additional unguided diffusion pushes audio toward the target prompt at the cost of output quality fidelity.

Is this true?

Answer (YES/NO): NO